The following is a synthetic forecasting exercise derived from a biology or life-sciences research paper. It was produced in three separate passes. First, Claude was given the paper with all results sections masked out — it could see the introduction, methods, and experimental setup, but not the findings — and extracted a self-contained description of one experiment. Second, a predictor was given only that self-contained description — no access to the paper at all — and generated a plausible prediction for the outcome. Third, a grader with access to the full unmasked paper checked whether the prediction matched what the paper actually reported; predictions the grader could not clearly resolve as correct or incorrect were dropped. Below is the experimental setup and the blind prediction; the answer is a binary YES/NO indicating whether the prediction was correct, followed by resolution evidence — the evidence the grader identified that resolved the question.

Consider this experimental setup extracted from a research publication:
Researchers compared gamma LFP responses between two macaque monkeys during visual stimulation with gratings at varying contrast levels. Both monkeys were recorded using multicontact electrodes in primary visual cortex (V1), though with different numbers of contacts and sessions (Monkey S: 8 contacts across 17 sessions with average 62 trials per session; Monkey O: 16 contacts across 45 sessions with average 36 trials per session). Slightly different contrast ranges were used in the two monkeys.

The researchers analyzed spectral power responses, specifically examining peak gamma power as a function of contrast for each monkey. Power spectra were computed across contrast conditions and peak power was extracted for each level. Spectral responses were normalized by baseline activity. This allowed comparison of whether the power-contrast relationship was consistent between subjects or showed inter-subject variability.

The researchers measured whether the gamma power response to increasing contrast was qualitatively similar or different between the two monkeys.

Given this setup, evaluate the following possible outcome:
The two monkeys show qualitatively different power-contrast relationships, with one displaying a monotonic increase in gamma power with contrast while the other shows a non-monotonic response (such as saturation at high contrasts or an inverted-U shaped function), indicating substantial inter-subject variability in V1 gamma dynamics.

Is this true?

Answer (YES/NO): NO